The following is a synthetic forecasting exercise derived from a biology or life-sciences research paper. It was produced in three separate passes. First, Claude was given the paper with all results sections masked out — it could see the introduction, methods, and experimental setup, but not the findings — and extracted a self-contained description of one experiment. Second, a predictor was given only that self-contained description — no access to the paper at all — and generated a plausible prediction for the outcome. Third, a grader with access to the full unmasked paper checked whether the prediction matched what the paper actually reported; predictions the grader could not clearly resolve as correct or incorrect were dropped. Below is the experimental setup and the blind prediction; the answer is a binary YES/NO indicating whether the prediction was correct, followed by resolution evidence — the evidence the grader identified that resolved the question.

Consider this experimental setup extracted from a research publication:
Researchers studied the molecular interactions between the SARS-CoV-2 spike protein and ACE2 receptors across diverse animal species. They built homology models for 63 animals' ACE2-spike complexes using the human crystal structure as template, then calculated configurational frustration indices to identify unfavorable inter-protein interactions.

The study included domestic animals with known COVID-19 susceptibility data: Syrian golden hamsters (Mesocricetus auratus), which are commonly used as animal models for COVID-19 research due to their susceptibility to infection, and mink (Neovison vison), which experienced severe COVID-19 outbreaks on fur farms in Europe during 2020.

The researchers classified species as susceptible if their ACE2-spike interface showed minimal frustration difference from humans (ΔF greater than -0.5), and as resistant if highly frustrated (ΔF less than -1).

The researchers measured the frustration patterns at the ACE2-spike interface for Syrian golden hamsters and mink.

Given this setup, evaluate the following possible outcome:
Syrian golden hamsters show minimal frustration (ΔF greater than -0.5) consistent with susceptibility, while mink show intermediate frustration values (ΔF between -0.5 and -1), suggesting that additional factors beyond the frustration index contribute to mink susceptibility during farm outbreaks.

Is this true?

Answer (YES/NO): NO